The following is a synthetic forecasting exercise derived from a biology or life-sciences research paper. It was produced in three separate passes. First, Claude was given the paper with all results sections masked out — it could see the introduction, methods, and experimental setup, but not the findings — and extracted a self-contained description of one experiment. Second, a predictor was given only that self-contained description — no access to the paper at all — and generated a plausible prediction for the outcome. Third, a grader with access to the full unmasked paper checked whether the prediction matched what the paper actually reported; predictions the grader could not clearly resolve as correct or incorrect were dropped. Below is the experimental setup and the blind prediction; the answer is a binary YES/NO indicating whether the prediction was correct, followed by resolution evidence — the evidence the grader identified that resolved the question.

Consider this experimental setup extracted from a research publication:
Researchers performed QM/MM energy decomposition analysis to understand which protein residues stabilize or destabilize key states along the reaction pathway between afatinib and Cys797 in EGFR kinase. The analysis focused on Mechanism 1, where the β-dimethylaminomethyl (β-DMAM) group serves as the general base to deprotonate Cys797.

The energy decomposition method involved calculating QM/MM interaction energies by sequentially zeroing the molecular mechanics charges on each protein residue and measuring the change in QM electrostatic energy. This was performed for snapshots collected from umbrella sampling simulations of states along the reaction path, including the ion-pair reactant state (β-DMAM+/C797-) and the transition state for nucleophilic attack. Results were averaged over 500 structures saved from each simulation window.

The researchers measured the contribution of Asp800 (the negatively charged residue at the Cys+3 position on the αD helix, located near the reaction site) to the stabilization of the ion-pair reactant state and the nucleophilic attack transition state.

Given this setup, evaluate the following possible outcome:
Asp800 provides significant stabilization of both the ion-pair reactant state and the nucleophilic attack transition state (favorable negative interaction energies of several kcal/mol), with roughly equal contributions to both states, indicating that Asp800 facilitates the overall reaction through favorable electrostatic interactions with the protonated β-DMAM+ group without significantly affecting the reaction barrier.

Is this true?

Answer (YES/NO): NO